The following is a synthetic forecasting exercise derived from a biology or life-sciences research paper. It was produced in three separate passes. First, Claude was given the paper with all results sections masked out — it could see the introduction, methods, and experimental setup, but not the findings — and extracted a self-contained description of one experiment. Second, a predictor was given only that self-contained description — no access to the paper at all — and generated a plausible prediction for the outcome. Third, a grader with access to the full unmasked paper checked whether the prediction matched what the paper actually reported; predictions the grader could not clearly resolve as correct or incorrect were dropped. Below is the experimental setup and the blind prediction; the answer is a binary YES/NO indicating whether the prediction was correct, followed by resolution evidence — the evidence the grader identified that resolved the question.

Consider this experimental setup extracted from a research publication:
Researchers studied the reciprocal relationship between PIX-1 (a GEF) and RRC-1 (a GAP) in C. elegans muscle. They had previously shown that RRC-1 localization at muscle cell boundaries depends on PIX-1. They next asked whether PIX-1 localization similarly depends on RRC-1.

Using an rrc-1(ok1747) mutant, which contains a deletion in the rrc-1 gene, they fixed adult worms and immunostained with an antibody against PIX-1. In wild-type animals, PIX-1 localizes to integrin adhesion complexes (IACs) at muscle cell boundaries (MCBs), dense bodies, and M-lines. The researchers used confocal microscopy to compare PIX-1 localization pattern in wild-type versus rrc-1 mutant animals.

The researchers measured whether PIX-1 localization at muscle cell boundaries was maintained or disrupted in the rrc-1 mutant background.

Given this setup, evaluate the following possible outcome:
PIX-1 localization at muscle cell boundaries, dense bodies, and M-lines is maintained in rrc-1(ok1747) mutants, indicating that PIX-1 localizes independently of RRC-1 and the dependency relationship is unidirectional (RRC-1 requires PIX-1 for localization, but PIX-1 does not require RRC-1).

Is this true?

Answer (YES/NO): NO